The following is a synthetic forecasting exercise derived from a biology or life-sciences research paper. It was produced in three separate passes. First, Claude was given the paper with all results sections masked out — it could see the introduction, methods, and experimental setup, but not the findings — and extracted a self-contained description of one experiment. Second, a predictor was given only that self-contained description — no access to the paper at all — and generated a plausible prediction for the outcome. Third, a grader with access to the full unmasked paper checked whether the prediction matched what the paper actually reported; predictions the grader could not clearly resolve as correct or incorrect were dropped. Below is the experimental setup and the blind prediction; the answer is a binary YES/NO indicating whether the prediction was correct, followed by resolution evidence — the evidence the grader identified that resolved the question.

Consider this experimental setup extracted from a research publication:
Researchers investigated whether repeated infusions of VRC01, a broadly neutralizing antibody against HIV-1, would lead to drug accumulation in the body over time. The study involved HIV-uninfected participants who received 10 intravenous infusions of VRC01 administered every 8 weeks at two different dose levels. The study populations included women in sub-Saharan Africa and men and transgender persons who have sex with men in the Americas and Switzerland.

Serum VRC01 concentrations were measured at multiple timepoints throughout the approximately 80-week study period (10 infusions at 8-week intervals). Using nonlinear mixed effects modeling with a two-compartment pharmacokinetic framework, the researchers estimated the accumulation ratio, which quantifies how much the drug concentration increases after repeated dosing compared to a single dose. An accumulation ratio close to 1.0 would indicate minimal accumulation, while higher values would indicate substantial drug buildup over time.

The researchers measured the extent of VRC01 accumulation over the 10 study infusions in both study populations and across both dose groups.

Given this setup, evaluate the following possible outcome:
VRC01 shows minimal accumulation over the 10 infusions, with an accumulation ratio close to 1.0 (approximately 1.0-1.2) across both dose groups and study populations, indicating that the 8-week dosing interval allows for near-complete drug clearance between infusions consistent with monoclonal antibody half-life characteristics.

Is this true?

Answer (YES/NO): YES